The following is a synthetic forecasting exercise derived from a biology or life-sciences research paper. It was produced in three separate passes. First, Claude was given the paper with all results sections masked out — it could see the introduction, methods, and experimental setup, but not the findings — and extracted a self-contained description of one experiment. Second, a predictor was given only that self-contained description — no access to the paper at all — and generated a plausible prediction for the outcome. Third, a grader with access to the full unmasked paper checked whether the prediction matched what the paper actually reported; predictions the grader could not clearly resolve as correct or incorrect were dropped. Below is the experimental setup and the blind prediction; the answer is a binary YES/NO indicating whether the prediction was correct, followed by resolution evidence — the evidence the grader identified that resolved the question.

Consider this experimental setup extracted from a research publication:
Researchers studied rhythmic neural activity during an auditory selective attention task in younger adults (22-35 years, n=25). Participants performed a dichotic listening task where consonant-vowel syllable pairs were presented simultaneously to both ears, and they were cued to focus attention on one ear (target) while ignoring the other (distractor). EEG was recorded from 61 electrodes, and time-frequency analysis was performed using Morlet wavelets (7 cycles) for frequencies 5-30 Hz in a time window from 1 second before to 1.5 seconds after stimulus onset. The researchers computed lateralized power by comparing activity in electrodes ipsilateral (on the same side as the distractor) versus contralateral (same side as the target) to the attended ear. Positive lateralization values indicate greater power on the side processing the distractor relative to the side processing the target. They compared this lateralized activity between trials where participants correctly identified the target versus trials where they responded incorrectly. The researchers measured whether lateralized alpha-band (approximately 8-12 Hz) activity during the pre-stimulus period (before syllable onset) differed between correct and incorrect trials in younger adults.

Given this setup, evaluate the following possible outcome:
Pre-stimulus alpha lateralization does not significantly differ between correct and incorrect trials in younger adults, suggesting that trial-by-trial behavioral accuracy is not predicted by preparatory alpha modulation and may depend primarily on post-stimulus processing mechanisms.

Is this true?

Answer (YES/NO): NO